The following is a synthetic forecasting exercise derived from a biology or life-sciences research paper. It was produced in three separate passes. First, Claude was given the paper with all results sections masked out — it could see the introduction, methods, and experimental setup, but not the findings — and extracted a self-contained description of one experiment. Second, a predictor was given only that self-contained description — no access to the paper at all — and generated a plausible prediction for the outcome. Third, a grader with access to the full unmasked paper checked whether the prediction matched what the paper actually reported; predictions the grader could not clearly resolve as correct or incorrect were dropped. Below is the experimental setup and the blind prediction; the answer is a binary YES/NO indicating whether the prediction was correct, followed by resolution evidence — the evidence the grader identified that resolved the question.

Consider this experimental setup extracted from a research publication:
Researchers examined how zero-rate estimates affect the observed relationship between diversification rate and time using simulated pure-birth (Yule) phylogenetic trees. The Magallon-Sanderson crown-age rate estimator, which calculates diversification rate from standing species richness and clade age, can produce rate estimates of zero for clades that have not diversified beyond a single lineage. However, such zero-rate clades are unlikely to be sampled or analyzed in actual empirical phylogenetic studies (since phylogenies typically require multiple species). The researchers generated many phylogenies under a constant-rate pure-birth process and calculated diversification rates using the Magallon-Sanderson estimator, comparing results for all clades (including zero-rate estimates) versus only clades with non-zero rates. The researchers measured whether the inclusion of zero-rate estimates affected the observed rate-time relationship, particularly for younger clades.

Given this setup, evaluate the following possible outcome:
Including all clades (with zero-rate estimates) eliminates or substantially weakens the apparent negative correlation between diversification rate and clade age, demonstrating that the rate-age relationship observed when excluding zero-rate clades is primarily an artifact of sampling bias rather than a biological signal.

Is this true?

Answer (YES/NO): YES